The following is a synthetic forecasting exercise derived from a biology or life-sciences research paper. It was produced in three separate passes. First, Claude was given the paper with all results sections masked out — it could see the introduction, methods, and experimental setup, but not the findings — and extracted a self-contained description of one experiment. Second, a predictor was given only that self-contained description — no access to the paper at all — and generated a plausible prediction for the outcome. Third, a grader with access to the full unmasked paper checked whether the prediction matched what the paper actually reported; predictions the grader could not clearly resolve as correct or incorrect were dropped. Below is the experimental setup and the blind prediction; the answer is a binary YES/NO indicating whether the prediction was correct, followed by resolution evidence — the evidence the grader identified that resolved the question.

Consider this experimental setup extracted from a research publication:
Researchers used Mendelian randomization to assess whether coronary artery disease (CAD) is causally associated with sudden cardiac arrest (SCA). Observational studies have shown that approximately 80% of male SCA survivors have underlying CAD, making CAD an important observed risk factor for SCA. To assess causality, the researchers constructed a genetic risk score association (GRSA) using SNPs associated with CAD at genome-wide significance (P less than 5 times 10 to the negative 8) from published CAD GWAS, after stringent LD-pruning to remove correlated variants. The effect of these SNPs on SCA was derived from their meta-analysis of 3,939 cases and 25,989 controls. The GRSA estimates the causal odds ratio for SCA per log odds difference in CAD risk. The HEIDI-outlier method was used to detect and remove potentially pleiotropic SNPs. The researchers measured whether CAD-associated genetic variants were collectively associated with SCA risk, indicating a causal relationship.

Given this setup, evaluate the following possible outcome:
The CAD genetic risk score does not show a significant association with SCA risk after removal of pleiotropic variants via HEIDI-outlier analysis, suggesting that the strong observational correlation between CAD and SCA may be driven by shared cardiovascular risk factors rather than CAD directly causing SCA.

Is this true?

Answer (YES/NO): NO